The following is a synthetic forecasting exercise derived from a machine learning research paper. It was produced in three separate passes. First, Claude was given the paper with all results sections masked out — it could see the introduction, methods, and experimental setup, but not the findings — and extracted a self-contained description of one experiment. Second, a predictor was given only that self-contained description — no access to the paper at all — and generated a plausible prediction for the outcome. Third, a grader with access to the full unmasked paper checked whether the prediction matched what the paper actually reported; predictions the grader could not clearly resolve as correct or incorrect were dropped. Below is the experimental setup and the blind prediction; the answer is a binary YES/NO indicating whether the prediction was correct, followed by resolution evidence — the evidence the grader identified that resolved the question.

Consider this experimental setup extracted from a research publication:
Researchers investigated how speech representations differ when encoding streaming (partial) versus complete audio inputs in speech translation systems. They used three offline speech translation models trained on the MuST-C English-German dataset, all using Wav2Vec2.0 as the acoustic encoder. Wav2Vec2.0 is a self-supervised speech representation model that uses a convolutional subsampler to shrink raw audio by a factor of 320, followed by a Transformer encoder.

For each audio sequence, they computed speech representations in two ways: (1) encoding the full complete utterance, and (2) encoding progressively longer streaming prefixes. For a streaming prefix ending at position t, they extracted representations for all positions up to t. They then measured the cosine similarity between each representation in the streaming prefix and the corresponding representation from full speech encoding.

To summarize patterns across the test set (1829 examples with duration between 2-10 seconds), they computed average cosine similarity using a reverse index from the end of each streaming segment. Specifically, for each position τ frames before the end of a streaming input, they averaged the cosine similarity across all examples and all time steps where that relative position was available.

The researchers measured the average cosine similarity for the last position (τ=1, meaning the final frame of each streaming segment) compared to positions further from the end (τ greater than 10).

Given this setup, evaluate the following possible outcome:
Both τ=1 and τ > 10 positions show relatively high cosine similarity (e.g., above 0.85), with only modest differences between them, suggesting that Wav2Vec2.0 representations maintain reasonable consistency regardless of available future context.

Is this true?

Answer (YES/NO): NO